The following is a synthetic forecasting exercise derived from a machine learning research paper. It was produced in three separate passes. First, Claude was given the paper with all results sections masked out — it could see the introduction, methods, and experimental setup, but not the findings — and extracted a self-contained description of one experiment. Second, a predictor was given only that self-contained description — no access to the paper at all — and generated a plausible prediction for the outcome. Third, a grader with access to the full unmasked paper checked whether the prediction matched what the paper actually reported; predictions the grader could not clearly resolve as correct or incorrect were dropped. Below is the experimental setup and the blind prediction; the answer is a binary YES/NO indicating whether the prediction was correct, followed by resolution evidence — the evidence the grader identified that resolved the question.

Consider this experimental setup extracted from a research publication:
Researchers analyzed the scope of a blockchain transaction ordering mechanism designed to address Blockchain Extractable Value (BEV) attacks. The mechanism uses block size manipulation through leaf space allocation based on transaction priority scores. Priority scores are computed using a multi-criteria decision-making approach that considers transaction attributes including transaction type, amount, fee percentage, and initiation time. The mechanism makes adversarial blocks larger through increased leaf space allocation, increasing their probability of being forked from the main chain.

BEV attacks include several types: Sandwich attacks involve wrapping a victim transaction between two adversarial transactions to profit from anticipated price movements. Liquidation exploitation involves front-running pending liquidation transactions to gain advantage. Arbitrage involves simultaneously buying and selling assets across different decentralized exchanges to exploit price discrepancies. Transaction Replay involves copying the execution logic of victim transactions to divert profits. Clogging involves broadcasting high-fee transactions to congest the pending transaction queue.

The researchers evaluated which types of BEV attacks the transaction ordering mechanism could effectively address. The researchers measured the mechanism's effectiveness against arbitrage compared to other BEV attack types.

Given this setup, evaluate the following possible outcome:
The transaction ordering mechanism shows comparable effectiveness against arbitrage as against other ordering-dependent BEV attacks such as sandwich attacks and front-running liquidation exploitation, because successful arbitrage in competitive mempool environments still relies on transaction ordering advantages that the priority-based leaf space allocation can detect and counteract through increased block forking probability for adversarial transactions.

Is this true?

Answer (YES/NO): NO